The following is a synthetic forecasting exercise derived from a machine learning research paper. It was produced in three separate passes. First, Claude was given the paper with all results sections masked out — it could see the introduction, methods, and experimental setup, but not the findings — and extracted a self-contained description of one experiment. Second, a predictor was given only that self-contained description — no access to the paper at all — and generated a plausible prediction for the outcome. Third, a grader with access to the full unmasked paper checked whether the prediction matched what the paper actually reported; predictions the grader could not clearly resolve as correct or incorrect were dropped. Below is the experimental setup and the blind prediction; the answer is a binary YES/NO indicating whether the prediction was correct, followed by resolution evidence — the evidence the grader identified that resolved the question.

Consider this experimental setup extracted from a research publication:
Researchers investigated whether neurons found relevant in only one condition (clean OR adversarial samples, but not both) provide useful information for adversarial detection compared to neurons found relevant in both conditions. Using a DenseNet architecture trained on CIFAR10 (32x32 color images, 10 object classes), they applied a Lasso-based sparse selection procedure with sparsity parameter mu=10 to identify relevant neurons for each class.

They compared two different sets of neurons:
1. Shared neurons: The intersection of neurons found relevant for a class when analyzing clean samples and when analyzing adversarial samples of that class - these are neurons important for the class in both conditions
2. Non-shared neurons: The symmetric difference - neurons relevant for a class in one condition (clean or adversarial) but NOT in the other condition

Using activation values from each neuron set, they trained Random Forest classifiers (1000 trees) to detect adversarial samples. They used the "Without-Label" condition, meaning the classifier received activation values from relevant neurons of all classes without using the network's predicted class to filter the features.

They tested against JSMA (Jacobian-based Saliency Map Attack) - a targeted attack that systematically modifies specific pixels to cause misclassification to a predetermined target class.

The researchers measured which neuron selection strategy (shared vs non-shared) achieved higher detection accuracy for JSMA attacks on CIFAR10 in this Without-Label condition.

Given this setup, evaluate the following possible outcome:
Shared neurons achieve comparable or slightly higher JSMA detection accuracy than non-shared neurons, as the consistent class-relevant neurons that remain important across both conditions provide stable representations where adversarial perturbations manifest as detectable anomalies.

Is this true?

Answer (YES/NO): NO